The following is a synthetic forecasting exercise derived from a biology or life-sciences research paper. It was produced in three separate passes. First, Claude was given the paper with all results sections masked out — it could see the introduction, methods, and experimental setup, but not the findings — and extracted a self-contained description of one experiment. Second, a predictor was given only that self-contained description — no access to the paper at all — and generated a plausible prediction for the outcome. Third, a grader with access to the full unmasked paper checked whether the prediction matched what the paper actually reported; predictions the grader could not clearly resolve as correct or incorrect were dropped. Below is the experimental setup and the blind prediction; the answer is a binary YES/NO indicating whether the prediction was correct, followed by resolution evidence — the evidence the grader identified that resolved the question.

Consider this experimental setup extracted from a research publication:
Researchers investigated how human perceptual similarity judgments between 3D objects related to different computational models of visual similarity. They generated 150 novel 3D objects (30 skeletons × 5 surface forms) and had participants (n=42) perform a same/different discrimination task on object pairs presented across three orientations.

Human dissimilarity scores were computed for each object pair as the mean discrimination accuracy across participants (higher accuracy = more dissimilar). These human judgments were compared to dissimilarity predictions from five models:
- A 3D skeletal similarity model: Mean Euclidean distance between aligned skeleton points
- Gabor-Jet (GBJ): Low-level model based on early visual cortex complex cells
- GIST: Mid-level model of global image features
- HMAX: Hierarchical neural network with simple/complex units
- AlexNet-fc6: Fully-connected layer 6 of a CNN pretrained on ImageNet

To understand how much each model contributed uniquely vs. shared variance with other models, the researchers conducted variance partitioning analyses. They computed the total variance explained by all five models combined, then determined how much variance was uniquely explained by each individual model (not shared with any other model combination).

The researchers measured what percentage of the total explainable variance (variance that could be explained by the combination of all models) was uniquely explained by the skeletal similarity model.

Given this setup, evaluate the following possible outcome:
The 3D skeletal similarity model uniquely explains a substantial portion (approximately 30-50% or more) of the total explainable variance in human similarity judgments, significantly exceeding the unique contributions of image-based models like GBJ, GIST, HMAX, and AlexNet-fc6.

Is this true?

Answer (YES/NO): YES